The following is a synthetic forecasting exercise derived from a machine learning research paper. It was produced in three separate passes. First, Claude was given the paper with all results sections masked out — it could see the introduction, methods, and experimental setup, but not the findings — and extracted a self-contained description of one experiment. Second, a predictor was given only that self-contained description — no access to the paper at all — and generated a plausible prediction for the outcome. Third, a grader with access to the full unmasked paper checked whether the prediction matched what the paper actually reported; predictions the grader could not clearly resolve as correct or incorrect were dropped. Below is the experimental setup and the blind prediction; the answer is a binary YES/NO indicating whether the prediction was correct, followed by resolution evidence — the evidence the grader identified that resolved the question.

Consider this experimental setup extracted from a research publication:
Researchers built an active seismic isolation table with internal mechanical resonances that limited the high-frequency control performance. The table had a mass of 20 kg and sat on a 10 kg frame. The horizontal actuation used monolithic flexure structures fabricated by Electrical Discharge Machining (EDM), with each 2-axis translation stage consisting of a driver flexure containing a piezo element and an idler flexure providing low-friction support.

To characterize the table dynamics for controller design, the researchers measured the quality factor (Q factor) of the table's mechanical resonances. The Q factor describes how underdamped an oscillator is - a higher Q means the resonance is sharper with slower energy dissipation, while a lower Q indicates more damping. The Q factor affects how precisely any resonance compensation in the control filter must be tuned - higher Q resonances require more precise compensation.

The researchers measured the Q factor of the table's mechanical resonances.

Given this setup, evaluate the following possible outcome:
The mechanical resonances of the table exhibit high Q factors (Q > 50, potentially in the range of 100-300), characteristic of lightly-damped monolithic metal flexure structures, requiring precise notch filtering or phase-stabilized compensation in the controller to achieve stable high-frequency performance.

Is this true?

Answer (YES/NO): NO